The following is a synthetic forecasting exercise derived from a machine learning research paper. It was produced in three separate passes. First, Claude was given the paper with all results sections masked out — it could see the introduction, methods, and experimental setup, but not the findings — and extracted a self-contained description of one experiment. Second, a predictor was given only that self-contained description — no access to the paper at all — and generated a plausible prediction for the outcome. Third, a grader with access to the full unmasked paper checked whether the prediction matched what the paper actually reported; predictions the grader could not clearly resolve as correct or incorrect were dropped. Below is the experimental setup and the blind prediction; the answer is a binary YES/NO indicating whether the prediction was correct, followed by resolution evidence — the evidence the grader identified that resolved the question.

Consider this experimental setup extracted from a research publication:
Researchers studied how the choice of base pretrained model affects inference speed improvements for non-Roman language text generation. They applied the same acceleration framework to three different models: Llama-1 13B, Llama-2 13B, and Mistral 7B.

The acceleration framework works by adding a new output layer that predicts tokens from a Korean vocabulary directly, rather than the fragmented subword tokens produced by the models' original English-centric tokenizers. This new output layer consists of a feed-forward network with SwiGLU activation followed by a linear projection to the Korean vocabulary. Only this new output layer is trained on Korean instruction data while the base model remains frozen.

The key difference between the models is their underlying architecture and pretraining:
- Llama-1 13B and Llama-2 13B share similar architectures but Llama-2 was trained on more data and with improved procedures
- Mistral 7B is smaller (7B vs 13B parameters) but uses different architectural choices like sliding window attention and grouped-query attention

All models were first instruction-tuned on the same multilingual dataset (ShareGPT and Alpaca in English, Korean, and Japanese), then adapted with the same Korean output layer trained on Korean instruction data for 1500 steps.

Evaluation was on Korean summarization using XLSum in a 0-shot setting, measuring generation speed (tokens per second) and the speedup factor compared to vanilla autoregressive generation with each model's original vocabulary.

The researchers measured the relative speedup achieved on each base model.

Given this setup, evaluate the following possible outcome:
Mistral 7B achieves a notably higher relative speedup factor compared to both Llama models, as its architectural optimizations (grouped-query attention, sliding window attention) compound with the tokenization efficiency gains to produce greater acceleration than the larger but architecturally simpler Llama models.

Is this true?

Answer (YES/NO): NO